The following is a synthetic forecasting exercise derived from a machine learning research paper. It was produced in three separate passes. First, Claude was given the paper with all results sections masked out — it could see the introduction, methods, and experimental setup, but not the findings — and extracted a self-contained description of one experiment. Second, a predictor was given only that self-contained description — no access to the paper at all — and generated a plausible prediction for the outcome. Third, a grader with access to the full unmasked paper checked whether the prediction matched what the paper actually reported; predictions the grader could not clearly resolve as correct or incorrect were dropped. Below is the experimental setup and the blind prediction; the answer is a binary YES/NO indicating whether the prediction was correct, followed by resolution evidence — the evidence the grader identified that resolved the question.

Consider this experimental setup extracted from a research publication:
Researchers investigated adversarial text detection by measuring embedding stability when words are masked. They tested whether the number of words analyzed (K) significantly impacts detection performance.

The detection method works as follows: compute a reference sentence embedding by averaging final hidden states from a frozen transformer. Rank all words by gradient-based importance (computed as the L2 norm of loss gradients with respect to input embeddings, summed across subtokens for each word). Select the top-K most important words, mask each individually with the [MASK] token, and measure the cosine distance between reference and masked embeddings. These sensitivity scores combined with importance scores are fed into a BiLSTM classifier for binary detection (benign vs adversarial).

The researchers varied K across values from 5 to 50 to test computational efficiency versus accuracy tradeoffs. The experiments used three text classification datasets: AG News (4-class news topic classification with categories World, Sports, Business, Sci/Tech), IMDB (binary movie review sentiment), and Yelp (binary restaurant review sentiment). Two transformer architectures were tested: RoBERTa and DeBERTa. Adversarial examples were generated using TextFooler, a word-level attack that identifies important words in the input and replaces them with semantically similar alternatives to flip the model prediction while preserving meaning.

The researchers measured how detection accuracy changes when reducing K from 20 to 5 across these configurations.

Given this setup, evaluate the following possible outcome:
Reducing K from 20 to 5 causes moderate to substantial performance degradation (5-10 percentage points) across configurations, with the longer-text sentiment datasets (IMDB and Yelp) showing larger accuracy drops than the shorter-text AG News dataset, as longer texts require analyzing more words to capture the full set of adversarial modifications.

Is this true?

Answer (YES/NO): NO